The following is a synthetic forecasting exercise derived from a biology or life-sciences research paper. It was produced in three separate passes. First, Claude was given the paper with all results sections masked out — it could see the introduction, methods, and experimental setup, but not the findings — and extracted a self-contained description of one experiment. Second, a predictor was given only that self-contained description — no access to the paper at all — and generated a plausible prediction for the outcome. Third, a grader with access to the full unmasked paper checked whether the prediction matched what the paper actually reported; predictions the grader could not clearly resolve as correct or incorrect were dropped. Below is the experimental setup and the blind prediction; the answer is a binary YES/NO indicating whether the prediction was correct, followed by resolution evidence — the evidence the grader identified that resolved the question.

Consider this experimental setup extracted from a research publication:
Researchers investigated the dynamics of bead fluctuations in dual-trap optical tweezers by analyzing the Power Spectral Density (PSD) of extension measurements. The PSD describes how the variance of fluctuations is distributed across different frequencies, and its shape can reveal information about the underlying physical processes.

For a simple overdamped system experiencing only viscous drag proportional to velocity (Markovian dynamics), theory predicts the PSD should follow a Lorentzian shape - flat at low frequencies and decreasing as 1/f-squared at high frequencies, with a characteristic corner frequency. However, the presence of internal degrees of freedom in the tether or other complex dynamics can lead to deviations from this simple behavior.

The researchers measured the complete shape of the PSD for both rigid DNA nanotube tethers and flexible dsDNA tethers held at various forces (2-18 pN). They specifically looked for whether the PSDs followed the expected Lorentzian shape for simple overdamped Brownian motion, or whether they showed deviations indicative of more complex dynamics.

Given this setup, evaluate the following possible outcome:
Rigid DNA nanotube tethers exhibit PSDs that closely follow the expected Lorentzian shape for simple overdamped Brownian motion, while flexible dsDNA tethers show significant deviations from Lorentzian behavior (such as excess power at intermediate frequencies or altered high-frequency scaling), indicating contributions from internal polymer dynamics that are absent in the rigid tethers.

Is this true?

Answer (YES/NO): NO